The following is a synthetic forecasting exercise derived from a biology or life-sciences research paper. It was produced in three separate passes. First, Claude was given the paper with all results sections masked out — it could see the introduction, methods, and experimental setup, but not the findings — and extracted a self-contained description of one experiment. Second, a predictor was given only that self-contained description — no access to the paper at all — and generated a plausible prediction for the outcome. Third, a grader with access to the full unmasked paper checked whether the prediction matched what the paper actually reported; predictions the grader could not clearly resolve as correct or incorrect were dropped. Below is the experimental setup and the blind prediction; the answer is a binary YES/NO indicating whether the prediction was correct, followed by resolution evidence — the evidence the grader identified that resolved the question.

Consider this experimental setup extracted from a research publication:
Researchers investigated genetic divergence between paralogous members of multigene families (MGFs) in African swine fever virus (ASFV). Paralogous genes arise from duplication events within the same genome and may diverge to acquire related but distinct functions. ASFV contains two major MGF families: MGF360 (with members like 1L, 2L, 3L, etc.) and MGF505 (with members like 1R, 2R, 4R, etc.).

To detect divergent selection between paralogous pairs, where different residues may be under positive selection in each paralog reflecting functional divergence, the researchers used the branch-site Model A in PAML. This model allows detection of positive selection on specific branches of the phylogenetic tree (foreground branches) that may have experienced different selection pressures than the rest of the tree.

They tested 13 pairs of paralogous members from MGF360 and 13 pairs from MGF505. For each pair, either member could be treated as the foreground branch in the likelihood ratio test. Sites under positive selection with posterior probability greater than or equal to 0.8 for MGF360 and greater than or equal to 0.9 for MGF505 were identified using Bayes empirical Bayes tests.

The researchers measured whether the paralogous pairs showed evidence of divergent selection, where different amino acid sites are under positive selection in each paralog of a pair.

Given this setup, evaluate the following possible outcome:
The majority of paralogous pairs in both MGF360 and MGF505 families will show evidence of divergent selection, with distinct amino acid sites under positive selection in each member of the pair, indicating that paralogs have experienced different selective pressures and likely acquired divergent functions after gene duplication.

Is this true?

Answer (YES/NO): YES